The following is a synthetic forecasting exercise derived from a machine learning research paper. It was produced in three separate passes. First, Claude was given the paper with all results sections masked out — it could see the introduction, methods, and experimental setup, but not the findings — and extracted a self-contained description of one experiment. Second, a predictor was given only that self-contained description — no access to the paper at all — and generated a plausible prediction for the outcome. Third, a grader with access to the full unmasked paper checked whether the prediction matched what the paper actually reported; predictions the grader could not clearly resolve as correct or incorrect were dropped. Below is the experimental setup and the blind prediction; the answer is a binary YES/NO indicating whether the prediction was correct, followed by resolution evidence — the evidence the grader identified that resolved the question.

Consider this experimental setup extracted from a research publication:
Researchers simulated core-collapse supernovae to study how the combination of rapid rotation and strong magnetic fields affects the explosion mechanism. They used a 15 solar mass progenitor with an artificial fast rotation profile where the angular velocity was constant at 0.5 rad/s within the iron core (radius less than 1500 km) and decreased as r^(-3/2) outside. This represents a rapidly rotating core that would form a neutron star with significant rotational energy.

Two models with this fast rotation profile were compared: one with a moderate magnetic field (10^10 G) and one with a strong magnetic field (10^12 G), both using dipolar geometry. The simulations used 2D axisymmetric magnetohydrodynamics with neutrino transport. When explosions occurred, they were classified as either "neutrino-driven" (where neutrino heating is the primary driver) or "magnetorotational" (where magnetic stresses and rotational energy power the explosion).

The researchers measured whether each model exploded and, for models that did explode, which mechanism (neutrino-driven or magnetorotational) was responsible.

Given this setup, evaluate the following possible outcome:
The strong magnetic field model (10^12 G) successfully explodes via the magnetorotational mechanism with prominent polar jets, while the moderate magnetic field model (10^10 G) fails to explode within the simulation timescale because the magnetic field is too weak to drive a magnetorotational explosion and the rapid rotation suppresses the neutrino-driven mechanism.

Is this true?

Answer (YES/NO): YES